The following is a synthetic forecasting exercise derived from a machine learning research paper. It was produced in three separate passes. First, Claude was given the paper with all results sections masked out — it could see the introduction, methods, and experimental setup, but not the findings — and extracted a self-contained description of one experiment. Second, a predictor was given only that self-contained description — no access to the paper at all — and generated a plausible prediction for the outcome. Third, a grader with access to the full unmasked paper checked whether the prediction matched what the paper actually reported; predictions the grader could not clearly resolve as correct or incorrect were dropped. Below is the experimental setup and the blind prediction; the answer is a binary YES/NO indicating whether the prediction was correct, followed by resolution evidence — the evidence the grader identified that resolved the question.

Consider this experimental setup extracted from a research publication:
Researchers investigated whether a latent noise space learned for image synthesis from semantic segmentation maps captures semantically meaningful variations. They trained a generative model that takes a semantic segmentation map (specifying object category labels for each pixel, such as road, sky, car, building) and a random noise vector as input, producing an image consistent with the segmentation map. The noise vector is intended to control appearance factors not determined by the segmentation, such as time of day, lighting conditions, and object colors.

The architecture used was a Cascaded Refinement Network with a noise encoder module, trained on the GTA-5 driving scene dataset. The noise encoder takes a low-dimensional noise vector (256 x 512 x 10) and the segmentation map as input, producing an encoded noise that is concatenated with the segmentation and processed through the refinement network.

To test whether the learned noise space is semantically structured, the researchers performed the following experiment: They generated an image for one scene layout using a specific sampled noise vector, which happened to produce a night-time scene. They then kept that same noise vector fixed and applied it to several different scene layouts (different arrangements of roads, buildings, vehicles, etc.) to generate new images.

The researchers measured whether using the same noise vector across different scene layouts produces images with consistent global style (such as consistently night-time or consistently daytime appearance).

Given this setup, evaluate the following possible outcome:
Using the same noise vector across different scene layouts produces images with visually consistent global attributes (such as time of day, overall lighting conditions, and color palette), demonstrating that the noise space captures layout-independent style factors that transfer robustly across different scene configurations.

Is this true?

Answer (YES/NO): YES